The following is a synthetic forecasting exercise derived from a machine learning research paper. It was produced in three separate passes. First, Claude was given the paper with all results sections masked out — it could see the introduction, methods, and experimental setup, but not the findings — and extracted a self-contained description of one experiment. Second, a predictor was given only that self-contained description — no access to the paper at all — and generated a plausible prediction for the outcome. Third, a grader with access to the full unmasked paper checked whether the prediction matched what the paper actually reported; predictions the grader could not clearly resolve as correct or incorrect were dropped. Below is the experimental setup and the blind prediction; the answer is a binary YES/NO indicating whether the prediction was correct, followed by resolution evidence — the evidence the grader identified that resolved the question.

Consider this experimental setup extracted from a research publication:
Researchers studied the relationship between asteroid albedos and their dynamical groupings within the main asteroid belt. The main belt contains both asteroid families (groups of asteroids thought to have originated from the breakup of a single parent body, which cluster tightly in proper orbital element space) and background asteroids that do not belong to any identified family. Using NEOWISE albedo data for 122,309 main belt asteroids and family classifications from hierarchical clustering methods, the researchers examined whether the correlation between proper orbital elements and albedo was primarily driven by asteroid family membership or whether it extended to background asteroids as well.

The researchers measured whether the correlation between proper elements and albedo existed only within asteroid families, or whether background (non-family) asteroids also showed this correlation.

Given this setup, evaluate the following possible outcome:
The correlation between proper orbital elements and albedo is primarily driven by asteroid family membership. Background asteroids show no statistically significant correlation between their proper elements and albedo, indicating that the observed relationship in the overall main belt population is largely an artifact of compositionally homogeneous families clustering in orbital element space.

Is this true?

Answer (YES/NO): NO